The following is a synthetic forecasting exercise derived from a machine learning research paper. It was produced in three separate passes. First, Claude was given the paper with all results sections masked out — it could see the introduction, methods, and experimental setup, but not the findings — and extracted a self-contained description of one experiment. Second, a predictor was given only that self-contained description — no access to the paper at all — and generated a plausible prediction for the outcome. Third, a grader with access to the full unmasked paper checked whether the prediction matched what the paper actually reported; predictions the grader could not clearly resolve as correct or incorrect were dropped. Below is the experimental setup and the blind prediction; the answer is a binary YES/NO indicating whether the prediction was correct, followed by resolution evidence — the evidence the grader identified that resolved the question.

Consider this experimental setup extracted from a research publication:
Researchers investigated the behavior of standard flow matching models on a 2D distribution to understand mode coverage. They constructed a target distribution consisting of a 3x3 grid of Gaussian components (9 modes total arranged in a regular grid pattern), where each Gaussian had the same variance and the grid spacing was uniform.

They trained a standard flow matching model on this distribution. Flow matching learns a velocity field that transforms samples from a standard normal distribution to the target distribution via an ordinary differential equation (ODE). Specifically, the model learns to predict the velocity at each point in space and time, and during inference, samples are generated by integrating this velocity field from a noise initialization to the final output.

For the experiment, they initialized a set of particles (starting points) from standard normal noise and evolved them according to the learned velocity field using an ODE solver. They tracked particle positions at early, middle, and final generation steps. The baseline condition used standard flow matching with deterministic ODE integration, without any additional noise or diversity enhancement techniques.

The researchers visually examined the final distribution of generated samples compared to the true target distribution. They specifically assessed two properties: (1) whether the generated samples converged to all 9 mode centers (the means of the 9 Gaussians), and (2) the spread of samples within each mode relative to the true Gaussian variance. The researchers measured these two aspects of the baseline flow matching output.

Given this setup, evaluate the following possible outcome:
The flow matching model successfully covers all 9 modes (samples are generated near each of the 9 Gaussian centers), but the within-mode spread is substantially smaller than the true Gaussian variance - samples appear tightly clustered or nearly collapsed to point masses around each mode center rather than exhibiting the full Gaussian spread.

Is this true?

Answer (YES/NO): YES